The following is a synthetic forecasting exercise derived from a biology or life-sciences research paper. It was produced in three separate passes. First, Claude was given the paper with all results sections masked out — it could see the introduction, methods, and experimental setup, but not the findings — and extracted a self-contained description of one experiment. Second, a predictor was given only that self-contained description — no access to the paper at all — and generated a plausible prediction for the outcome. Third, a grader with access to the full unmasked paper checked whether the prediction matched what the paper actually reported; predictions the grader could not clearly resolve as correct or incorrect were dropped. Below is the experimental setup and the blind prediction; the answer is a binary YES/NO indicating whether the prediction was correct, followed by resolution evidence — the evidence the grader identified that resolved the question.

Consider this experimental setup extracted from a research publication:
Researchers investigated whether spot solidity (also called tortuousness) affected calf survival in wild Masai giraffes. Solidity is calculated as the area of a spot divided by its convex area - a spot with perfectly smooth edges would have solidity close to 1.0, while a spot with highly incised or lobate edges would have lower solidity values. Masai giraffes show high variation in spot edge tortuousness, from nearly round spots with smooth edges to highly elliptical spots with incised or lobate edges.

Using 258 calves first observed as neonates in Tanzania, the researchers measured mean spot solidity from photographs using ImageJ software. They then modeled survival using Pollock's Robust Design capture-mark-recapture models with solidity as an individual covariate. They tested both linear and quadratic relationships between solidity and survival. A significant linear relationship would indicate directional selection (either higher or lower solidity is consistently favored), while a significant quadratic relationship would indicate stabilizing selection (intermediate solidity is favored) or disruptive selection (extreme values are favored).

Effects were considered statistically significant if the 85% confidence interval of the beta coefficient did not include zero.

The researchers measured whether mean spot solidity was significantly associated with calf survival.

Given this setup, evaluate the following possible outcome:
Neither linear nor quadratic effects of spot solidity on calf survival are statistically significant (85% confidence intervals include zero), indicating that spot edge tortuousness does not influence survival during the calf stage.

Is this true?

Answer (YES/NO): YES